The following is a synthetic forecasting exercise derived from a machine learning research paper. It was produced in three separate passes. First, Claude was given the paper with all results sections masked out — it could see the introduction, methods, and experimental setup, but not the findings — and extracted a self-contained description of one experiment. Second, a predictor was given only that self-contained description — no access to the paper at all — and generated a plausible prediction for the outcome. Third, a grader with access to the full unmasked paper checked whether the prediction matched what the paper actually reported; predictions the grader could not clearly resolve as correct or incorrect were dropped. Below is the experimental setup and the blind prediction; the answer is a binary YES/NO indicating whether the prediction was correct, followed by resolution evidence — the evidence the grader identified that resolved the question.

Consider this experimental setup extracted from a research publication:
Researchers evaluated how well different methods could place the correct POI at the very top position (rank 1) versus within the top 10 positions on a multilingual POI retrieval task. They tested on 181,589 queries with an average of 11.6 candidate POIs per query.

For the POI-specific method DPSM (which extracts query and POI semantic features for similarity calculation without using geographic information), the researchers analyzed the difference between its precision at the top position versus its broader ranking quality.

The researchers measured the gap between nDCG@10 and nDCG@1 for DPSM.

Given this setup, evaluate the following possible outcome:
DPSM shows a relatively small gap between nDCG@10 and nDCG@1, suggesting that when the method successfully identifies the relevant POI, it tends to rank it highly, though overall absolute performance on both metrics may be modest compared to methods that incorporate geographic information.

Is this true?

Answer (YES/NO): NO